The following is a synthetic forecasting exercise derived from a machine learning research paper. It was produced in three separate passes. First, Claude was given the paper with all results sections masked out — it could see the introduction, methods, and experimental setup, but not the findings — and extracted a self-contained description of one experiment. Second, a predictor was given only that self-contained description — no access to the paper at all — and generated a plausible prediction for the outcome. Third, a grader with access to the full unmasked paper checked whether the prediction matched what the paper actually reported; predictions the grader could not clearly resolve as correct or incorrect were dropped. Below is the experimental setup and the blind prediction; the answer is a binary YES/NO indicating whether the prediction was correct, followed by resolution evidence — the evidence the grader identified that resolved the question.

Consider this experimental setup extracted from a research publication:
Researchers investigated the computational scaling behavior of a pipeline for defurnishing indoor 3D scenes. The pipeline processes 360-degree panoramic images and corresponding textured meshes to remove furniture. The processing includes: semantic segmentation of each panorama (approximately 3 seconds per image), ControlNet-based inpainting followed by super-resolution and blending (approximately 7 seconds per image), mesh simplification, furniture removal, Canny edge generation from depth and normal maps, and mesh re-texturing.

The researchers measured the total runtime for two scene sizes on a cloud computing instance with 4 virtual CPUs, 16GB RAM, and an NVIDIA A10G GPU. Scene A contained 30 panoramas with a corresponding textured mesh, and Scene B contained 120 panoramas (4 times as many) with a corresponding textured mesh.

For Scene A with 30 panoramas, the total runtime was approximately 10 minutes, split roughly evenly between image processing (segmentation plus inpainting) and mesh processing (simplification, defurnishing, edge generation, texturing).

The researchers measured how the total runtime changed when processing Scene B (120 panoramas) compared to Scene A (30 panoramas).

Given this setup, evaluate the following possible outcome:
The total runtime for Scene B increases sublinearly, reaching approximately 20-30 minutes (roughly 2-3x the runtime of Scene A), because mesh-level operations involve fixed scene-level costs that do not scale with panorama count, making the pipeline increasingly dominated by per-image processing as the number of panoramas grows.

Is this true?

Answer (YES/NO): NO